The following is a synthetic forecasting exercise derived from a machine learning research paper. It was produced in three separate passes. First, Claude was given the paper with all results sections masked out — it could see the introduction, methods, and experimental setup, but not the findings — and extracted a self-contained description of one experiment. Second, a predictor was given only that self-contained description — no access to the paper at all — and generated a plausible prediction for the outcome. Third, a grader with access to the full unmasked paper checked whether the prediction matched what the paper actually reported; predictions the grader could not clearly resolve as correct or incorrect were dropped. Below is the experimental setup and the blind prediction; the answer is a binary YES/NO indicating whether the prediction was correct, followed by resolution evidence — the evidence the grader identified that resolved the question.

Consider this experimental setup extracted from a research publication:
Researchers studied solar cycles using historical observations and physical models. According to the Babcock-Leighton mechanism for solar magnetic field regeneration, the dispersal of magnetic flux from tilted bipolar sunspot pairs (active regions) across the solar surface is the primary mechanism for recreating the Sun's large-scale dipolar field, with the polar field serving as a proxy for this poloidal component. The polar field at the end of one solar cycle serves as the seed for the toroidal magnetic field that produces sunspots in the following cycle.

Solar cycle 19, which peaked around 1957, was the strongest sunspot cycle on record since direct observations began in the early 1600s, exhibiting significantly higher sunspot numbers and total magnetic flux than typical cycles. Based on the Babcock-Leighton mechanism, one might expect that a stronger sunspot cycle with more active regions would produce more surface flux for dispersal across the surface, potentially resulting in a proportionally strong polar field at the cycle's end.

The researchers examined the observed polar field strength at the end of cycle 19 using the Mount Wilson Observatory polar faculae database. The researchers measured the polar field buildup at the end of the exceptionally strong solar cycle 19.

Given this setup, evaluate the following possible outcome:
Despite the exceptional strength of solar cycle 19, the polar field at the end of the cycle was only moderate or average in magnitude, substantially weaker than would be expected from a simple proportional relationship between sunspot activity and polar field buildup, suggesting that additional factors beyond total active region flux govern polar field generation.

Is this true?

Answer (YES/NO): YES